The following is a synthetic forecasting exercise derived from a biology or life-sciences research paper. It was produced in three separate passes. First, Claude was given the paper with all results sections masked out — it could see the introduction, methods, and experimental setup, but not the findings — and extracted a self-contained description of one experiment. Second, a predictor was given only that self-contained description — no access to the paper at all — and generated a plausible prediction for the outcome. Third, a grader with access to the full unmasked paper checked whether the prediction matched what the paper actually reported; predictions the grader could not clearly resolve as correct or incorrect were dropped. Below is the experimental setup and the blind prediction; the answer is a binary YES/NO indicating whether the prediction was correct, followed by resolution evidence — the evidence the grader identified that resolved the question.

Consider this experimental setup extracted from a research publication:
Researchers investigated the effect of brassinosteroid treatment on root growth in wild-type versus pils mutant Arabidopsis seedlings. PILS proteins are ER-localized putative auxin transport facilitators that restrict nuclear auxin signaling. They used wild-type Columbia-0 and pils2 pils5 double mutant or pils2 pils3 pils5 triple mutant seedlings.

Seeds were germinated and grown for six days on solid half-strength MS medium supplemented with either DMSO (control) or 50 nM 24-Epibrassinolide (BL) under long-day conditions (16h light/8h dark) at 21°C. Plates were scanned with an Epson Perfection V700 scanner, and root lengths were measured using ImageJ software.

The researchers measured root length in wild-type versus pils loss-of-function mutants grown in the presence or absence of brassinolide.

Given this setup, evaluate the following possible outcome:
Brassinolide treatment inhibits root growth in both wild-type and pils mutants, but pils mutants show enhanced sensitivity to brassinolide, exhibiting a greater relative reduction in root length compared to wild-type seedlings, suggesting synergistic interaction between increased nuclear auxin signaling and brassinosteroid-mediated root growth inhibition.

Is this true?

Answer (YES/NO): NO